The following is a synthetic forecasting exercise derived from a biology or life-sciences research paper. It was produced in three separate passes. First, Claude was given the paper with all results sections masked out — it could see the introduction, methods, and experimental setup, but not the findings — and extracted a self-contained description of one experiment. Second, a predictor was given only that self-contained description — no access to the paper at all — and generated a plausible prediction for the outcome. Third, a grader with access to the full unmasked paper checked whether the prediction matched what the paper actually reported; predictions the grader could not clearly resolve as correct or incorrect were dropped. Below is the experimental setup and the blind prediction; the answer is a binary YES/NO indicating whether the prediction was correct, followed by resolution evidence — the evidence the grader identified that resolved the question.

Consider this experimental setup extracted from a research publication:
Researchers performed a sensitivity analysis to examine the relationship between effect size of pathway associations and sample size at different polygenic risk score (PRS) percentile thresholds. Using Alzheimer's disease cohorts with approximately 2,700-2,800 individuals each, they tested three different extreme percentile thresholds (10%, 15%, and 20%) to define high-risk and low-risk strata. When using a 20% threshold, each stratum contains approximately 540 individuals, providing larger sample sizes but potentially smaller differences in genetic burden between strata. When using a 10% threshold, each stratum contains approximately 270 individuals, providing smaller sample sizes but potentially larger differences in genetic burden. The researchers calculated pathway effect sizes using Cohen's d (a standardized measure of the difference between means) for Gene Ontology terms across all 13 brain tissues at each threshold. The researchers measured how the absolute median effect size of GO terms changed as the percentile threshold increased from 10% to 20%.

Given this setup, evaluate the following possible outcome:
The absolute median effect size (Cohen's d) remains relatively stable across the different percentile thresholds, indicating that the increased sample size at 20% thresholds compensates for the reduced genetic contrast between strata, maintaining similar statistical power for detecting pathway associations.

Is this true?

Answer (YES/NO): NO